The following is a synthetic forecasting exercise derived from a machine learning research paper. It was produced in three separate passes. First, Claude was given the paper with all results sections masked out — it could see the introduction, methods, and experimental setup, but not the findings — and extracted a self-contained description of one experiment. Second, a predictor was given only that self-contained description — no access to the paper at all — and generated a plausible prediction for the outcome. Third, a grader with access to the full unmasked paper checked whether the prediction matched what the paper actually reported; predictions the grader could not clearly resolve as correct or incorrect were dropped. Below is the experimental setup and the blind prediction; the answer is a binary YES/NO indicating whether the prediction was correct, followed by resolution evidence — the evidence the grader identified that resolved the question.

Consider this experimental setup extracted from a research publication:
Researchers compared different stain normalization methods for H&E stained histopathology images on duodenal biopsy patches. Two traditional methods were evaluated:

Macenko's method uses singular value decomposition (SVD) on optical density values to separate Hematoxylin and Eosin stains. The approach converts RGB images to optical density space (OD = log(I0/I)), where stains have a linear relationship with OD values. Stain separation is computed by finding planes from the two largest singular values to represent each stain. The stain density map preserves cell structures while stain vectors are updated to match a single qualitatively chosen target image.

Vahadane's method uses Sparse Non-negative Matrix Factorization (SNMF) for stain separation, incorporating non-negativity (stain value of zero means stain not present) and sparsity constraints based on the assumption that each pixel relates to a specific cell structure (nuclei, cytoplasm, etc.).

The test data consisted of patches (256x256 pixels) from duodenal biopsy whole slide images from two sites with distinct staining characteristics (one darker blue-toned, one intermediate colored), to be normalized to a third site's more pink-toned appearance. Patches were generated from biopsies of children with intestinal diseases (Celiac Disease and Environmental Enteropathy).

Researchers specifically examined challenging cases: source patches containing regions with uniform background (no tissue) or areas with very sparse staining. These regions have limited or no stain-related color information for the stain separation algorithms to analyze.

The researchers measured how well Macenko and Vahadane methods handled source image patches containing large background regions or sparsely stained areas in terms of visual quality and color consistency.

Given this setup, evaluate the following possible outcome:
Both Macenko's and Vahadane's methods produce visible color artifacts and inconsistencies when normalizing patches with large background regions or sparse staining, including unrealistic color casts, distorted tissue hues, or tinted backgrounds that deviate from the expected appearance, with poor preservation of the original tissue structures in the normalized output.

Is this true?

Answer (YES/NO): YES